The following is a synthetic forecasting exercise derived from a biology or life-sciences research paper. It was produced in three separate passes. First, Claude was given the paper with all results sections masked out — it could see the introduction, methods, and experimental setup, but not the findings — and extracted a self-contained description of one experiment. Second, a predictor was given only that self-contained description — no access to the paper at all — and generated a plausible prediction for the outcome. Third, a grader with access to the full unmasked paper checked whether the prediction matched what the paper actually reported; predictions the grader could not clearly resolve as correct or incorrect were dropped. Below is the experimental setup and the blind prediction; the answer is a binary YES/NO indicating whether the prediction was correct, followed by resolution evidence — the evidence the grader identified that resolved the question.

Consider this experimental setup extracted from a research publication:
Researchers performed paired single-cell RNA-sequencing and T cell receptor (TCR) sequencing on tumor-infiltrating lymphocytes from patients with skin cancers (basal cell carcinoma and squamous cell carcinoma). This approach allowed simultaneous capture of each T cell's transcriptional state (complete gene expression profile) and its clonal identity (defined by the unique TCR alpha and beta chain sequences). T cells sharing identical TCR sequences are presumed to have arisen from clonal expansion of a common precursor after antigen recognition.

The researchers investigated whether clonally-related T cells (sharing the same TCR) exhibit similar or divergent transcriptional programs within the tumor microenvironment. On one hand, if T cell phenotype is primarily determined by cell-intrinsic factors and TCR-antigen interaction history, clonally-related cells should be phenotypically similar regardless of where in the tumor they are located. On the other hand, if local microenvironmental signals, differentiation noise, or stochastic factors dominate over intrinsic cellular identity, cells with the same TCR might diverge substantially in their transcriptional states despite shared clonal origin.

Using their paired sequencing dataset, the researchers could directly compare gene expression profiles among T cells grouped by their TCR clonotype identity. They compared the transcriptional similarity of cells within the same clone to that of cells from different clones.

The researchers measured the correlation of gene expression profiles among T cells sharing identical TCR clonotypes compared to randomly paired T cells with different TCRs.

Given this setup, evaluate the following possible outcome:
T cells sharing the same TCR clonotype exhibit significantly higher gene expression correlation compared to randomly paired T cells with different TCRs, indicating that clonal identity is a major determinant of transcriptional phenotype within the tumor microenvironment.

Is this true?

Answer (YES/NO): YES